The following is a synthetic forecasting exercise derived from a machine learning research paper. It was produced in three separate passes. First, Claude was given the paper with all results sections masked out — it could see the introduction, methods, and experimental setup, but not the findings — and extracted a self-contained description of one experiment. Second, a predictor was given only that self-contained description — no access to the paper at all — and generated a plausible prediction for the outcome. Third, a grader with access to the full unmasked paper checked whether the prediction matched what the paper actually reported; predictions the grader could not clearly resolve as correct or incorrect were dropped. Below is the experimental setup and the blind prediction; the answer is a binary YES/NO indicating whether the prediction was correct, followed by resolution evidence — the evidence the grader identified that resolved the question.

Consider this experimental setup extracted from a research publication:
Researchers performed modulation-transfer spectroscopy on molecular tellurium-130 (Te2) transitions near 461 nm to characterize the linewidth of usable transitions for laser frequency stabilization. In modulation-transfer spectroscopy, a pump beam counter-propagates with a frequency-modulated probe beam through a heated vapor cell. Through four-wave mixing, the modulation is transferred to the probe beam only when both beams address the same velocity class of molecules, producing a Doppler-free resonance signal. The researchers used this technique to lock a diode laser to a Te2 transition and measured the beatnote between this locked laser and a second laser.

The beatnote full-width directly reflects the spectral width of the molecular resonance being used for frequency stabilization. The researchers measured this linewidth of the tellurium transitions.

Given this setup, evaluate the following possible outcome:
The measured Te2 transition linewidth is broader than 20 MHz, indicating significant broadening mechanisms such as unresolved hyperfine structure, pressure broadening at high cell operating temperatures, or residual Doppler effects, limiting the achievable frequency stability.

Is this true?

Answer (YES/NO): NO